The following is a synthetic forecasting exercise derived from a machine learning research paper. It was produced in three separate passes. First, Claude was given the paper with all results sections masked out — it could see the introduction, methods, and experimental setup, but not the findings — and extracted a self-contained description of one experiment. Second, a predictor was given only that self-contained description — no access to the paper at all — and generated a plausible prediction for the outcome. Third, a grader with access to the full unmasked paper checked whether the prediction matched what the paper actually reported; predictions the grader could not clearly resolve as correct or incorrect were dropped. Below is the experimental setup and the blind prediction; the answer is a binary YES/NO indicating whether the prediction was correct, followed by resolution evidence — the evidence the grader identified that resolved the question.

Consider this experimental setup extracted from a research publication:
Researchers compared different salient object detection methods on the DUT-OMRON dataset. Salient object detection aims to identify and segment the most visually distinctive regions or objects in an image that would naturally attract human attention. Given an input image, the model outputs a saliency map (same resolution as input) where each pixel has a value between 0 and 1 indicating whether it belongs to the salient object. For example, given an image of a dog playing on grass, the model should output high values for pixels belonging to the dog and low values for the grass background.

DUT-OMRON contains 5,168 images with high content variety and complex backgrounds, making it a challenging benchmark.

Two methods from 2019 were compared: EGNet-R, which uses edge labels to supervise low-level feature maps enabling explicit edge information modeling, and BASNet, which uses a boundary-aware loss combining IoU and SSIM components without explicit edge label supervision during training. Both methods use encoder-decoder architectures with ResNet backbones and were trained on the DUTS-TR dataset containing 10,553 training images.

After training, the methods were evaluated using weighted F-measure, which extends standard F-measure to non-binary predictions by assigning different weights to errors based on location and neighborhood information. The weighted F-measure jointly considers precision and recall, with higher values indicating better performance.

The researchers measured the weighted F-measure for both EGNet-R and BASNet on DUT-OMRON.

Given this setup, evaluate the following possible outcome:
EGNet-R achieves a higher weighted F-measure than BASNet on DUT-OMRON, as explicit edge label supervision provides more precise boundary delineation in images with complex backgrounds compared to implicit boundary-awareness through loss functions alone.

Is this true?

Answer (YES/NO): NO